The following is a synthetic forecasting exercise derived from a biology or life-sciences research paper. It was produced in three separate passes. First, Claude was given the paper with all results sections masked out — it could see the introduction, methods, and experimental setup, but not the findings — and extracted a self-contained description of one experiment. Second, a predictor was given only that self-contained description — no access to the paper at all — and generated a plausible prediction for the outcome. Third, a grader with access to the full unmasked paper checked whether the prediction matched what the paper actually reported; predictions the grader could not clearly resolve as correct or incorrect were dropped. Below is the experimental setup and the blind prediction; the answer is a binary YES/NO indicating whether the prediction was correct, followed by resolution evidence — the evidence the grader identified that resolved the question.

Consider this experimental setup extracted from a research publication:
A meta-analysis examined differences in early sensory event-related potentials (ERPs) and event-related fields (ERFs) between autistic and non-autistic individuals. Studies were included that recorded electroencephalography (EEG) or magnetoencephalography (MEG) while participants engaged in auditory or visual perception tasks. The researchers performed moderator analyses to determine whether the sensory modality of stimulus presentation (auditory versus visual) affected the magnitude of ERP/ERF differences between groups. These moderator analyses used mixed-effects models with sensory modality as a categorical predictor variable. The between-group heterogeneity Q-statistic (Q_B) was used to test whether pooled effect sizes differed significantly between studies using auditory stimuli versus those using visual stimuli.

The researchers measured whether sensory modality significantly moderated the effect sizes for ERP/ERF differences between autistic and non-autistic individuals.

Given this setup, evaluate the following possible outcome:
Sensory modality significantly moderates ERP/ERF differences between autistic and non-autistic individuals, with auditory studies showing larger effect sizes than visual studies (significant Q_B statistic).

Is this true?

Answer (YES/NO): NO